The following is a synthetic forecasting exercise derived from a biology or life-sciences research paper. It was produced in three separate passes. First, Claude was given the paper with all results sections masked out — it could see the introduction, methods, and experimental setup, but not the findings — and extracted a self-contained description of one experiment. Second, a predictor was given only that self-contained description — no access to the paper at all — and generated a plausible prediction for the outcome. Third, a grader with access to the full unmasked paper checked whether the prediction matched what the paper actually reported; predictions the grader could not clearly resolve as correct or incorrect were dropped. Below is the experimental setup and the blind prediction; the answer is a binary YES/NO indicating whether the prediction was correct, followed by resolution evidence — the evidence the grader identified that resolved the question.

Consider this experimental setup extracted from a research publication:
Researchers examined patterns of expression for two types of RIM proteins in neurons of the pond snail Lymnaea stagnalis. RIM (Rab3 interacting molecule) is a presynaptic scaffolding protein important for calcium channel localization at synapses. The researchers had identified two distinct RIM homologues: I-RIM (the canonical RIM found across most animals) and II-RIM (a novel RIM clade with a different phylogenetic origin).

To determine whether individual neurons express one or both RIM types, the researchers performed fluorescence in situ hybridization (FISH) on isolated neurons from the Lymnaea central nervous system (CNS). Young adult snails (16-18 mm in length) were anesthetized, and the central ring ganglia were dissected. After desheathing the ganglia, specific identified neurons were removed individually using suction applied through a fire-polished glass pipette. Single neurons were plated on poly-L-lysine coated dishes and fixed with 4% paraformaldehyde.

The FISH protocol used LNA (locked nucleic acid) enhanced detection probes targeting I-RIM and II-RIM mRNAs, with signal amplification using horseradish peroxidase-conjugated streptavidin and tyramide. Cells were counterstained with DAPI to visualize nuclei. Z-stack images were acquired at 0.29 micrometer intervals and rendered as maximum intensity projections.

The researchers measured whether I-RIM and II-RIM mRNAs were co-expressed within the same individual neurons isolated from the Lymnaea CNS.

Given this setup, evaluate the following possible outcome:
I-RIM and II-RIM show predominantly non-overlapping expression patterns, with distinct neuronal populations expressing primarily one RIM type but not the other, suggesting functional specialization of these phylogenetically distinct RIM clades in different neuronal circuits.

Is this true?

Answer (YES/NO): NO